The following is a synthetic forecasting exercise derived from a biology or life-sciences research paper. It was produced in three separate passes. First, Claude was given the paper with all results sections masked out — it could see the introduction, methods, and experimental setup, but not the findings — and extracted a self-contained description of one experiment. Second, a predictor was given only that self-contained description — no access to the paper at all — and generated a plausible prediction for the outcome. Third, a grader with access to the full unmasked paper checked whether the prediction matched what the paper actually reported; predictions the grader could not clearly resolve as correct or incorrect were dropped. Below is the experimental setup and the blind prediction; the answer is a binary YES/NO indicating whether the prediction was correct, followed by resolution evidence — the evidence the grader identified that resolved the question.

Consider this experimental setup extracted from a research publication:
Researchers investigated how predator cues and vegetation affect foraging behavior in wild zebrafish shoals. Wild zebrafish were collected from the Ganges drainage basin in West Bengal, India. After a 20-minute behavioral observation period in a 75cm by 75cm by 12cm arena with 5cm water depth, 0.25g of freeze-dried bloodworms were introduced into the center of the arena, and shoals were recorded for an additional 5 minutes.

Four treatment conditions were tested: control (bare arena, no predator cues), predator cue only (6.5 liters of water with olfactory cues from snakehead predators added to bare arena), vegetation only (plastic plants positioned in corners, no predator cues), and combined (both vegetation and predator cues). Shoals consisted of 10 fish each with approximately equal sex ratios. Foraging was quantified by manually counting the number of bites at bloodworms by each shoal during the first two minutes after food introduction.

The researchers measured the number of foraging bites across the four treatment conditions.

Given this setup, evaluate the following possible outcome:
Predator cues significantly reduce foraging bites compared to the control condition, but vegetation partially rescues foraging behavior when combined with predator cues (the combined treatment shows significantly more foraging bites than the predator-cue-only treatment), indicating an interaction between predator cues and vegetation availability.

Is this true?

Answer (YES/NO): NO